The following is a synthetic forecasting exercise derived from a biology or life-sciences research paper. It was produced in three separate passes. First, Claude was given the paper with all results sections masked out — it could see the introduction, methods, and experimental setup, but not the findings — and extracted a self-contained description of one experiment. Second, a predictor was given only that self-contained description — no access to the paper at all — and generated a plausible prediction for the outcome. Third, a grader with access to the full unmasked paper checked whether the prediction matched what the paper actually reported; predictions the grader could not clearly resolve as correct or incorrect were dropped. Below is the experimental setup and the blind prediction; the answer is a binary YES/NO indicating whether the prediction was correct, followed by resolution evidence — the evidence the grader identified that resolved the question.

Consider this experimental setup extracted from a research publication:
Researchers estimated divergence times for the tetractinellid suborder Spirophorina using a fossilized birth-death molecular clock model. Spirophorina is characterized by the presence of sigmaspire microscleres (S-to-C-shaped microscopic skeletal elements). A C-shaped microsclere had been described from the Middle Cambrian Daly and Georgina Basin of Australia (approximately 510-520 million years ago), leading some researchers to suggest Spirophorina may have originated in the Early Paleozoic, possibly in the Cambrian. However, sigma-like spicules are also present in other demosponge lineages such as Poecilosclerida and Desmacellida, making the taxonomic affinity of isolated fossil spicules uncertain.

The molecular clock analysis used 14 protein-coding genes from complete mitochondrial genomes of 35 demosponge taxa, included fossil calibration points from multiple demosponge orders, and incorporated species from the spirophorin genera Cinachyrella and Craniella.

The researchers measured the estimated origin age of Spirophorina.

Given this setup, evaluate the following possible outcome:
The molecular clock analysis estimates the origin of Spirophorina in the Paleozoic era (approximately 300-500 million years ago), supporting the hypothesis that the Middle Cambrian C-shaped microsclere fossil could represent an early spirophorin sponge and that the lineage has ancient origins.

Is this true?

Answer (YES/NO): NO